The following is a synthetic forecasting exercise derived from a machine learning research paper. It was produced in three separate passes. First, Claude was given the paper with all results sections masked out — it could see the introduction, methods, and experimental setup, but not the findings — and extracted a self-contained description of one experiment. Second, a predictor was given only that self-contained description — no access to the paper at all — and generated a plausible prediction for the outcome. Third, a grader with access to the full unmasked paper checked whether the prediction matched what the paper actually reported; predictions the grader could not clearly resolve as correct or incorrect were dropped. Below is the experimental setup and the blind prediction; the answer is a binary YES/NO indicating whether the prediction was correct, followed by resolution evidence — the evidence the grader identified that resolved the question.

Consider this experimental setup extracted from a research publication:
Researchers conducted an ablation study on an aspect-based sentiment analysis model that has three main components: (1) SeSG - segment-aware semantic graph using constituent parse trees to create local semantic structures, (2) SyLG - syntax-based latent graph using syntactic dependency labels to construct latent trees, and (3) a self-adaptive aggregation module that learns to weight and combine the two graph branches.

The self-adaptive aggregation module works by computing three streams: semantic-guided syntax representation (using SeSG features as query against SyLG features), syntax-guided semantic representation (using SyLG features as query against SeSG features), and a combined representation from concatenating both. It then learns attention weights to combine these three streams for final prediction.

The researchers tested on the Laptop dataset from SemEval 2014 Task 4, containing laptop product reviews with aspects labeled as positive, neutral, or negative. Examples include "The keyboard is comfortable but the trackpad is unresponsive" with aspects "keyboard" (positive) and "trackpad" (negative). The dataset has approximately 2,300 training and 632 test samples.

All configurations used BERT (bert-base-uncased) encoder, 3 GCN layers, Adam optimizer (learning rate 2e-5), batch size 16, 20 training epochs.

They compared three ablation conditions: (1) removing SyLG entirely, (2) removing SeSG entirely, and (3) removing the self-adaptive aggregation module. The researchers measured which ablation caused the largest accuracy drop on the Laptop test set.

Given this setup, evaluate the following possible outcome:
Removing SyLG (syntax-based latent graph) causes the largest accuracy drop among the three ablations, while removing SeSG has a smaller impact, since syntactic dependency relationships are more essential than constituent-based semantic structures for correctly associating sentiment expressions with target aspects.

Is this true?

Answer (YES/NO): NO